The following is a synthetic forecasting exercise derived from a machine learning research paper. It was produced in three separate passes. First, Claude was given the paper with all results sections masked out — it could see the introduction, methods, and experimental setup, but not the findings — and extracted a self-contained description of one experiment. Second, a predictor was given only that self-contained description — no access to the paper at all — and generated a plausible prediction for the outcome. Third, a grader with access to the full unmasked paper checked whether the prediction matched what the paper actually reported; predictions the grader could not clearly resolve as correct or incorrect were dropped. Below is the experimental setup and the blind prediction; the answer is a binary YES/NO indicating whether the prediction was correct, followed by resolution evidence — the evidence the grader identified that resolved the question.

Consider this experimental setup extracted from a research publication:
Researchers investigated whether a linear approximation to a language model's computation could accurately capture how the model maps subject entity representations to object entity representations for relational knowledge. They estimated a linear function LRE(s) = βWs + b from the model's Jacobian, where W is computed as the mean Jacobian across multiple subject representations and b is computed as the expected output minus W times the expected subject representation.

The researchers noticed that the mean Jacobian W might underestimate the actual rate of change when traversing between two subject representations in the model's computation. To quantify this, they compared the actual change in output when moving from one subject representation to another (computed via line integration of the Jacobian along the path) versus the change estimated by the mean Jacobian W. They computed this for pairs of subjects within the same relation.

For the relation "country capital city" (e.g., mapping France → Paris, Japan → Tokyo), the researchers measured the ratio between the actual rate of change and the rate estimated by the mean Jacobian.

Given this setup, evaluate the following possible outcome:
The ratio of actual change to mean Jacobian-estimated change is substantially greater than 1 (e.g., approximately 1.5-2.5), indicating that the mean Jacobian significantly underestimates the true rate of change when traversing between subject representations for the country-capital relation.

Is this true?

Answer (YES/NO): NO